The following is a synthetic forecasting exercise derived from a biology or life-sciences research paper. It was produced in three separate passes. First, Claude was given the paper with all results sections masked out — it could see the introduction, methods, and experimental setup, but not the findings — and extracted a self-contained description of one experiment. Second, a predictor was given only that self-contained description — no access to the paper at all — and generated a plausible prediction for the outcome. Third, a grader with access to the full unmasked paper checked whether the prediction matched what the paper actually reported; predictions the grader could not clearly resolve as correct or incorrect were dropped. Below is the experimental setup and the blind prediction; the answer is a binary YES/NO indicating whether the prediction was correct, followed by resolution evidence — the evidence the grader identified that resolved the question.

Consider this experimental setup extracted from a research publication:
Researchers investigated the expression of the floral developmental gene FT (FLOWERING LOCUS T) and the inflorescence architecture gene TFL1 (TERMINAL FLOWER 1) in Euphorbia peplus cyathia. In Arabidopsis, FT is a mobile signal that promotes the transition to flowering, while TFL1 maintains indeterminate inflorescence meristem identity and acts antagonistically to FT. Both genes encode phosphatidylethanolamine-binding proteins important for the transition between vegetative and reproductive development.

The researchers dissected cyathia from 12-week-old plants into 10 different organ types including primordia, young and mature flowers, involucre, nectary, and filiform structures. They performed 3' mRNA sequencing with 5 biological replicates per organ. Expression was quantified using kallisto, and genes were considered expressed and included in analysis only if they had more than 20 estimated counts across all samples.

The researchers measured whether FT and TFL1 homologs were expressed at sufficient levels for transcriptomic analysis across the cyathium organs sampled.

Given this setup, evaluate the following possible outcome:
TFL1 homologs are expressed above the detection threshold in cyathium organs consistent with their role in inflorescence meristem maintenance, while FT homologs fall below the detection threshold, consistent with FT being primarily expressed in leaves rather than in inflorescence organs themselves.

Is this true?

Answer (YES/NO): NO